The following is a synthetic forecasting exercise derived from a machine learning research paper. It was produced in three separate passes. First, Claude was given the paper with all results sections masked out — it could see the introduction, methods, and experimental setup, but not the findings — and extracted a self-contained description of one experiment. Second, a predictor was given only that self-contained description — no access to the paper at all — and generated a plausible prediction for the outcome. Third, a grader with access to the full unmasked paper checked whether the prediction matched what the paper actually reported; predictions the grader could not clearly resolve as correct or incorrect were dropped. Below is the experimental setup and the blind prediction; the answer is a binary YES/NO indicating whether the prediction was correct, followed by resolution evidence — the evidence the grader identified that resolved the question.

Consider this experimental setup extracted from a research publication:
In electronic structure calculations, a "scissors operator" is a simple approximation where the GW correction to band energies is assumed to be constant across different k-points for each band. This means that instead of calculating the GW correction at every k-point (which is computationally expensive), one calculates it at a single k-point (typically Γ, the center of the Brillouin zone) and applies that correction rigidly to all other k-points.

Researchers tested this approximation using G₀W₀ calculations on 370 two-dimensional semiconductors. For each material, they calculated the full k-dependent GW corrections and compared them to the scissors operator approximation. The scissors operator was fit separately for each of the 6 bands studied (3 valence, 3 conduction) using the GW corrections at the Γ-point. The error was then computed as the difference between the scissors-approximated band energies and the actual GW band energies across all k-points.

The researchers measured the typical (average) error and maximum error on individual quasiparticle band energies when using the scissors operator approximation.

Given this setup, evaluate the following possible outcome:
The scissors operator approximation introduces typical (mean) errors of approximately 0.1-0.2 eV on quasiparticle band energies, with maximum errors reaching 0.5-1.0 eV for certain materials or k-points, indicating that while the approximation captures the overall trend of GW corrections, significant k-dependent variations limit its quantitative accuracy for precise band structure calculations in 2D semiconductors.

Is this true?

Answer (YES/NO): NO